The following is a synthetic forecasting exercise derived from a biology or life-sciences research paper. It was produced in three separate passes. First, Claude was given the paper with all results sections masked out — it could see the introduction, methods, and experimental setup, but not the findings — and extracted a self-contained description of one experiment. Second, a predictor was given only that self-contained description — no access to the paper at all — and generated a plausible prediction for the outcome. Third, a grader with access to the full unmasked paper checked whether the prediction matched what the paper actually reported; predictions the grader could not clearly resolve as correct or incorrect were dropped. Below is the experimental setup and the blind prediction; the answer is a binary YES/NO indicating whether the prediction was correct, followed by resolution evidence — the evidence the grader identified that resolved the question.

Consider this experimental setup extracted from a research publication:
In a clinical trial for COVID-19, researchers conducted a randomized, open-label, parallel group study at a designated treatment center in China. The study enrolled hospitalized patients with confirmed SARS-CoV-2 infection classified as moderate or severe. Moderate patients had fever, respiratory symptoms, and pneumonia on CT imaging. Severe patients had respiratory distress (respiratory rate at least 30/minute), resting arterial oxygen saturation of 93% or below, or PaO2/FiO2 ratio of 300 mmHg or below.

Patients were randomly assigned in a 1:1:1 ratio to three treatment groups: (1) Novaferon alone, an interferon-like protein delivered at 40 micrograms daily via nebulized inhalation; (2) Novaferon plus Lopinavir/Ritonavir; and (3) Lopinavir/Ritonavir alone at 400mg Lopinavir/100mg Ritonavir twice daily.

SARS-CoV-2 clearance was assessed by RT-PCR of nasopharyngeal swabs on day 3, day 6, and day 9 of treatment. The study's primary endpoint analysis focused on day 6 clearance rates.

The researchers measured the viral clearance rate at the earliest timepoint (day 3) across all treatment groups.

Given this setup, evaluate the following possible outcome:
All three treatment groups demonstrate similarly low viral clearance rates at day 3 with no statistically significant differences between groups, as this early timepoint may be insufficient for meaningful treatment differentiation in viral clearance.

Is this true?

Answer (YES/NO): NO